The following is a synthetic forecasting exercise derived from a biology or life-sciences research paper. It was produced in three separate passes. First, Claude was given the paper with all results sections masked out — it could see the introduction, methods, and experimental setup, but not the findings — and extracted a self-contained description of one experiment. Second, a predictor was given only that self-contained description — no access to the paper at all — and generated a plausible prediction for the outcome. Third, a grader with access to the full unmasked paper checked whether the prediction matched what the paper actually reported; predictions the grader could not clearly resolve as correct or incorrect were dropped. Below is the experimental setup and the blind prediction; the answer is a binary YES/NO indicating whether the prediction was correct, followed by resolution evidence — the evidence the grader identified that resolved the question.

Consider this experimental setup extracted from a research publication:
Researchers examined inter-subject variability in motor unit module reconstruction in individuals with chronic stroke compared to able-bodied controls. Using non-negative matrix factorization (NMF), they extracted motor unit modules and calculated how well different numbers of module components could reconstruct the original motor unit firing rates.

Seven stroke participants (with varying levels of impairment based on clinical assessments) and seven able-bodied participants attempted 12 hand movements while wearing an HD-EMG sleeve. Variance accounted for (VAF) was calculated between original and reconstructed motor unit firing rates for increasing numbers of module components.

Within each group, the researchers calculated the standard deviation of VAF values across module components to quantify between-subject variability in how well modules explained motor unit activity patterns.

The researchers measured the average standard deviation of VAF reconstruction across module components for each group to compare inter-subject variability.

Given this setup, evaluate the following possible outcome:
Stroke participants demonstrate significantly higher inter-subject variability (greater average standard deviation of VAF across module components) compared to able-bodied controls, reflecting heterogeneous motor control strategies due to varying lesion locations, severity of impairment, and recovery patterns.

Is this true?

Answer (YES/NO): YES